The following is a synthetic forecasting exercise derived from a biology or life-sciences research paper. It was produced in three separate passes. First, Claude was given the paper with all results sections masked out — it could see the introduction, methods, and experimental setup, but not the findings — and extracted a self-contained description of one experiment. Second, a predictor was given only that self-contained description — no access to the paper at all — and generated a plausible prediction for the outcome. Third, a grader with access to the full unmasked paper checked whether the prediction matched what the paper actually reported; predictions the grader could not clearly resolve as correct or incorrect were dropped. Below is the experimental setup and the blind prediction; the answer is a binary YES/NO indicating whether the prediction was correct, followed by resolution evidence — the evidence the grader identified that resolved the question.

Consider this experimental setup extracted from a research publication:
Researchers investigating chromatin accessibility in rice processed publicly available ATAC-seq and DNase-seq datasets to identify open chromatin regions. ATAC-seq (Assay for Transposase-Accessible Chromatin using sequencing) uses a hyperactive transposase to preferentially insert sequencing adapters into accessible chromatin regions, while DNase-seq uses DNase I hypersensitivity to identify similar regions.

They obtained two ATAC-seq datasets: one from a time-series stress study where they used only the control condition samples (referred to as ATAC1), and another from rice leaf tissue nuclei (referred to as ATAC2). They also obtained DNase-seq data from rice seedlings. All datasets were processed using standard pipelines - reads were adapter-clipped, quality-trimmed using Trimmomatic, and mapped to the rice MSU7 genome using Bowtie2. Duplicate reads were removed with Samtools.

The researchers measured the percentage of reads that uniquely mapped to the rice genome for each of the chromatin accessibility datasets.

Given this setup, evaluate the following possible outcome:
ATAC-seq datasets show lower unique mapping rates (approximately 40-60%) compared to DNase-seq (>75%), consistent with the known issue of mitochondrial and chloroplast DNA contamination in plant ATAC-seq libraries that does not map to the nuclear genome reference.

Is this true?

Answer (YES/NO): NO